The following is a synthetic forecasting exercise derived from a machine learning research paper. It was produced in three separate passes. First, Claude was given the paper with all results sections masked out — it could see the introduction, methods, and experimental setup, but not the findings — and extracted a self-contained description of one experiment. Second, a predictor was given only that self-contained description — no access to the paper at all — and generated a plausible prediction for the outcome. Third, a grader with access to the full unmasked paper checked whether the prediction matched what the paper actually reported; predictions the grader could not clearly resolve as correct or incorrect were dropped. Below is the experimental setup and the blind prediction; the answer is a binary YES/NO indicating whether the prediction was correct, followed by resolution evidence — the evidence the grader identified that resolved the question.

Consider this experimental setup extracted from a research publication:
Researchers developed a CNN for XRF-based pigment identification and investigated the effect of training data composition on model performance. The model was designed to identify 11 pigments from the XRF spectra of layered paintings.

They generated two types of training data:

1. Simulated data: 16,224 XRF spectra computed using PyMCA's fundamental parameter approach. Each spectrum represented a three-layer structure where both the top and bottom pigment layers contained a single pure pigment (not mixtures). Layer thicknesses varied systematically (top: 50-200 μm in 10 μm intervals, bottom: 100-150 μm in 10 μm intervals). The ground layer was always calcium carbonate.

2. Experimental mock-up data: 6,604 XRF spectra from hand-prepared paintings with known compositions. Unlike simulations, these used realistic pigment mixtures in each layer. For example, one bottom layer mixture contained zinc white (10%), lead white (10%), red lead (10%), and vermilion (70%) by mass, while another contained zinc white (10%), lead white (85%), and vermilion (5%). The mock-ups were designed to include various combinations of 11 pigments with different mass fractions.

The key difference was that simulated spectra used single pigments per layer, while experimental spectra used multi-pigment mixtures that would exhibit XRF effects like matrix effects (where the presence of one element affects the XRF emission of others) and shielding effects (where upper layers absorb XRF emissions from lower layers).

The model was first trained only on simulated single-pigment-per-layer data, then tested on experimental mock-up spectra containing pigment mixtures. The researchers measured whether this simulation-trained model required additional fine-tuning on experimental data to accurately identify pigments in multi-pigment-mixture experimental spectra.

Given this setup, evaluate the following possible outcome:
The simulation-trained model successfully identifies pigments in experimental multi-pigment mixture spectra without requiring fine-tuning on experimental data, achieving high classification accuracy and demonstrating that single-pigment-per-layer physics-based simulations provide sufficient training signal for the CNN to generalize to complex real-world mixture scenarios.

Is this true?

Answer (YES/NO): NO